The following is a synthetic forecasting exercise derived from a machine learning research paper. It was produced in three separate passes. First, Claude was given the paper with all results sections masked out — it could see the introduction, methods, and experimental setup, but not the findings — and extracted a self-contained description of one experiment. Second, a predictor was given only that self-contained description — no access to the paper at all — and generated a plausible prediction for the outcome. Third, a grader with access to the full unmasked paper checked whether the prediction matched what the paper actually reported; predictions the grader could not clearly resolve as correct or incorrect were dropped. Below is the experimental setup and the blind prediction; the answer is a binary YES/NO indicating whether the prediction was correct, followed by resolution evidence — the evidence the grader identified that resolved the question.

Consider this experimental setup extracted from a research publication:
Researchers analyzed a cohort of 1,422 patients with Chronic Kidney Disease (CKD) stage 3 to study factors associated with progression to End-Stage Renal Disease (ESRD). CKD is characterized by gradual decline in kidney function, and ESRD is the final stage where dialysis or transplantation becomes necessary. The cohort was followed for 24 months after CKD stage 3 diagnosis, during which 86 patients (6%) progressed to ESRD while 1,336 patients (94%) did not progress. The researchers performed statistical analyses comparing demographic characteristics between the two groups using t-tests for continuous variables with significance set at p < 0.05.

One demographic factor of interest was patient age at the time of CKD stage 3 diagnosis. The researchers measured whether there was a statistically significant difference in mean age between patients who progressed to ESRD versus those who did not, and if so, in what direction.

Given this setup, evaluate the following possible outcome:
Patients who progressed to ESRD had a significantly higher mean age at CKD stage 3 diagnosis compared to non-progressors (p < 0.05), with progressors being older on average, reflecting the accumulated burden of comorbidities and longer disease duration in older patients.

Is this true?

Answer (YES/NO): NO